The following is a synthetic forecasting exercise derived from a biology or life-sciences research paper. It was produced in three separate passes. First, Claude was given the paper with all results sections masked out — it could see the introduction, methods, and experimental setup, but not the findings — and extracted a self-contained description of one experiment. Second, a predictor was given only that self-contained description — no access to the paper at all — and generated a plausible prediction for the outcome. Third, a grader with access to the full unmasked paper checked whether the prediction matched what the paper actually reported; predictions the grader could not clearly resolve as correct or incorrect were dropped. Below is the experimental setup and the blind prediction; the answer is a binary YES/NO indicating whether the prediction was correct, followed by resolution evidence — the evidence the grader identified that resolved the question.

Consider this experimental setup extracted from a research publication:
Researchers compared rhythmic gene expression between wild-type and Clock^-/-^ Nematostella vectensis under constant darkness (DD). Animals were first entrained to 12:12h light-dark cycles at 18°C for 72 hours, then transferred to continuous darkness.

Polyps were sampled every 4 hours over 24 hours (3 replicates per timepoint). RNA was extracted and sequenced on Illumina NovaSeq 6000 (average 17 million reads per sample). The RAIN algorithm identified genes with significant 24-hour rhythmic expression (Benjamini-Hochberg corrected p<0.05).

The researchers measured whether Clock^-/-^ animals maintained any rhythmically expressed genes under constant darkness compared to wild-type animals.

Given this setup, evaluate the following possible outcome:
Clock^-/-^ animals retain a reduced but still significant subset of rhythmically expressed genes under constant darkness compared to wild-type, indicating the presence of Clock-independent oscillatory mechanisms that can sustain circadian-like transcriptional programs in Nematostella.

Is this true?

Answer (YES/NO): YES